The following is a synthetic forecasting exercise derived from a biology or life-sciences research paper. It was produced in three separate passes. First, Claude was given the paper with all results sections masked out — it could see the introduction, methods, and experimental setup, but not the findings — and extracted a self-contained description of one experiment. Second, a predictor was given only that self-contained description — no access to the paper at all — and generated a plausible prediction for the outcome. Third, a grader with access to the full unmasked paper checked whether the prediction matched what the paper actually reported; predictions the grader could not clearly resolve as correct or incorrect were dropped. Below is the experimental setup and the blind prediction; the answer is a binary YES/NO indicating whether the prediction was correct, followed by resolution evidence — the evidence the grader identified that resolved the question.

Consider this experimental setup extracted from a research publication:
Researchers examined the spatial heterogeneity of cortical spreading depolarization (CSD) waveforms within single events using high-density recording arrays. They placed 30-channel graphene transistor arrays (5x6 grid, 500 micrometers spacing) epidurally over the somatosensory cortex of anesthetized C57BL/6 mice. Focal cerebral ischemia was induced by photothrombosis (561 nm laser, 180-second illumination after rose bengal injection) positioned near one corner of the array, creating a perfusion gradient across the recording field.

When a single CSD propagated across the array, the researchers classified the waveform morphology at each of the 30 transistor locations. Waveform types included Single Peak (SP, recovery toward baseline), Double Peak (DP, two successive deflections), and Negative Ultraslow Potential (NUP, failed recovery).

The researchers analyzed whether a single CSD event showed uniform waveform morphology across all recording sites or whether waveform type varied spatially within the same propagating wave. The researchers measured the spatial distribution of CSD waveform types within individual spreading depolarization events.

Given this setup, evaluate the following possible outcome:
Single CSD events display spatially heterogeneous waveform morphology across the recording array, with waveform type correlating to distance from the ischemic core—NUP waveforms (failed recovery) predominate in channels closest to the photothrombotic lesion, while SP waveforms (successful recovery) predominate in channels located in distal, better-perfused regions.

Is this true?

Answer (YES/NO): YES